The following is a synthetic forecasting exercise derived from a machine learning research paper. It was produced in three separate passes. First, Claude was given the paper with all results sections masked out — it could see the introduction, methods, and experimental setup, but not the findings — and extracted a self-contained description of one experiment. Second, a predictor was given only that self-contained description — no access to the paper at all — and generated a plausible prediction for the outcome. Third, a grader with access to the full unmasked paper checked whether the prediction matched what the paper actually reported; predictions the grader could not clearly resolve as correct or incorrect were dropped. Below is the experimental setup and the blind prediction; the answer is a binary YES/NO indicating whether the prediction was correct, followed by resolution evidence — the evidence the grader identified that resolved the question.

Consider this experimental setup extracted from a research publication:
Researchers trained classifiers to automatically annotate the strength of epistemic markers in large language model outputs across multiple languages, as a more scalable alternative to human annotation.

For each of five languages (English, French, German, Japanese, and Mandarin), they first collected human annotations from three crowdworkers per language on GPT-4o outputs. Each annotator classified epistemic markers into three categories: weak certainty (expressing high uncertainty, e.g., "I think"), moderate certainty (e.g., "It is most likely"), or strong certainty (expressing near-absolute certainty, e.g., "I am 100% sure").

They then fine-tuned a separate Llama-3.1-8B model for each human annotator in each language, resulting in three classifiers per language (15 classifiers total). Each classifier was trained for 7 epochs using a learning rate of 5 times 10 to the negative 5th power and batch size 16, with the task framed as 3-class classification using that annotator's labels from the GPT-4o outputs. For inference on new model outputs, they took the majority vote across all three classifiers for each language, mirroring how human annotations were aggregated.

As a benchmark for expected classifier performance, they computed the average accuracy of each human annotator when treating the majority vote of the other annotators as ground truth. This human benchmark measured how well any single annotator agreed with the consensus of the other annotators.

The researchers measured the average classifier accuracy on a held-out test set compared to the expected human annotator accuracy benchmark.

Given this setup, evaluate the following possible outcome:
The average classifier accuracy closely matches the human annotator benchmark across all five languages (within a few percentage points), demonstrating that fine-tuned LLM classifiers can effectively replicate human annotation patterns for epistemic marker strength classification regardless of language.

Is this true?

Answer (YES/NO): NO